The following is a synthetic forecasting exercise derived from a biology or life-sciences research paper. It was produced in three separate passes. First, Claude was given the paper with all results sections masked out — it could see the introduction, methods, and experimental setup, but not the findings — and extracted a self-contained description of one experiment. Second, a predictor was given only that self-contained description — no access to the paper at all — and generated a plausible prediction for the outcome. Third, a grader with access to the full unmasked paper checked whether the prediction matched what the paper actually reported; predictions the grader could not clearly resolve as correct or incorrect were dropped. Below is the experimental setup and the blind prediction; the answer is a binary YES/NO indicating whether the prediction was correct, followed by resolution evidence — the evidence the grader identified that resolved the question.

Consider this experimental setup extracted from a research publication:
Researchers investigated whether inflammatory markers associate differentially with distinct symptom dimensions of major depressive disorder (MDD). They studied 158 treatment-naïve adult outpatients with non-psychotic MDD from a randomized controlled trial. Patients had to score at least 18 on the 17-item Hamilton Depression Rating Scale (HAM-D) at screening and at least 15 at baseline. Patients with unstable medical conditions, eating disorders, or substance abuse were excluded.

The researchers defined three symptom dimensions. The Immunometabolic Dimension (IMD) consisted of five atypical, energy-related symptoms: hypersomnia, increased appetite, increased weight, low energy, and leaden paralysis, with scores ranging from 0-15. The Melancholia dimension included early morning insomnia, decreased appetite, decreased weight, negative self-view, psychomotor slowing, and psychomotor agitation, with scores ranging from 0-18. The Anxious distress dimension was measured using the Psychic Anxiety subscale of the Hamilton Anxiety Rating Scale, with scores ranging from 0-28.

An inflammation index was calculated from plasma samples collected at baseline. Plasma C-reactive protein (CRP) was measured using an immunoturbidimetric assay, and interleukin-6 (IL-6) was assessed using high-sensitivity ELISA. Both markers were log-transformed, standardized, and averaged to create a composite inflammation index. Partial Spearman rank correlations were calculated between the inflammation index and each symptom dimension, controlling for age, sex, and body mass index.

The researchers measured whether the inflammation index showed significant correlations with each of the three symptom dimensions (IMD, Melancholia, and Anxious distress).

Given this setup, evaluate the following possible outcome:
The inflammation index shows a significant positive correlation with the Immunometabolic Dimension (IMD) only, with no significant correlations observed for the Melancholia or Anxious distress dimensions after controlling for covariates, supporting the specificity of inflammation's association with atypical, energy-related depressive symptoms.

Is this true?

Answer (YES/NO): YES